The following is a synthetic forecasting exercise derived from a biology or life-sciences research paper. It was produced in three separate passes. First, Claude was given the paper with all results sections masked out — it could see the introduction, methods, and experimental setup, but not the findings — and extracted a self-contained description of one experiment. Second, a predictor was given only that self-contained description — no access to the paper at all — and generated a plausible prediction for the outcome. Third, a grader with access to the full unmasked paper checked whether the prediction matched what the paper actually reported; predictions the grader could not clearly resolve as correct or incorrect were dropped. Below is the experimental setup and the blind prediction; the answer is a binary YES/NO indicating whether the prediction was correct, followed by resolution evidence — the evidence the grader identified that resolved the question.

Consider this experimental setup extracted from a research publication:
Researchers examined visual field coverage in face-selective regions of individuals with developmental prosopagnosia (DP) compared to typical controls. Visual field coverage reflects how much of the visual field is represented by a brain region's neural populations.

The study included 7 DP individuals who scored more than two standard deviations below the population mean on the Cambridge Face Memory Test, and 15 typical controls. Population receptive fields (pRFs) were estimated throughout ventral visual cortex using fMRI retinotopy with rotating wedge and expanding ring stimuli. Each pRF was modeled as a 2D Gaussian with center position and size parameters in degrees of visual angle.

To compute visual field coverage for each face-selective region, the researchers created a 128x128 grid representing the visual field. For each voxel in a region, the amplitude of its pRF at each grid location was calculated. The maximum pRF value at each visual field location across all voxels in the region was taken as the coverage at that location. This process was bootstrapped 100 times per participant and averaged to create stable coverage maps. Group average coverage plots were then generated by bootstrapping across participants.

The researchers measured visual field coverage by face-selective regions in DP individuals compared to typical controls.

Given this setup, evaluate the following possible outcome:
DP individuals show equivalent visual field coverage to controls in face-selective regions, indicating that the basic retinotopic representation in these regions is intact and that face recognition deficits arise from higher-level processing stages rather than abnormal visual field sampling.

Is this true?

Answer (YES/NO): NO